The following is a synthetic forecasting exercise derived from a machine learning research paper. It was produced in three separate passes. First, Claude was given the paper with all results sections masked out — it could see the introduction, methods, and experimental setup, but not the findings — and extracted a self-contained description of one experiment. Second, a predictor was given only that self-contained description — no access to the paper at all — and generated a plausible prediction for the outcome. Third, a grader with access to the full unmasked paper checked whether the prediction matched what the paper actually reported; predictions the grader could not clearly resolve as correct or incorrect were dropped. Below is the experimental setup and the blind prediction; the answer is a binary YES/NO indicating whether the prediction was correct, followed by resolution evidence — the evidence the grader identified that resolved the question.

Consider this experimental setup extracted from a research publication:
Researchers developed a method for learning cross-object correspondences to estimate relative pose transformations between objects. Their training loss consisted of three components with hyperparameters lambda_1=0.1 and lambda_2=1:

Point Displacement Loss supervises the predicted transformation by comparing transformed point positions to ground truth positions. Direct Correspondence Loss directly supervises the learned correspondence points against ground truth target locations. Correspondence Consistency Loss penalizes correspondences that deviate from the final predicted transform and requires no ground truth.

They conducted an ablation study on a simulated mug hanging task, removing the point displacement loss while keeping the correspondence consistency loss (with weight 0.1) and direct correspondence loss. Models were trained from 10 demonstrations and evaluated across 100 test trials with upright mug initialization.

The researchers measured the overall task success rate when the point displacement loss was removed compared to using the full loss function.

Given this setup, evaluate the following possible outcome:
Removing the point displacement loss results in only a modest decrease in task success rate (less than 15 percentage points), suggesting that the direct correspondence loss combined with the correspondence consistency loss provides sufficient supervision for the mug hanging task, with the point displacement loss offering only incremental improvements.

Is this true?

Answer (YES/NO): NO